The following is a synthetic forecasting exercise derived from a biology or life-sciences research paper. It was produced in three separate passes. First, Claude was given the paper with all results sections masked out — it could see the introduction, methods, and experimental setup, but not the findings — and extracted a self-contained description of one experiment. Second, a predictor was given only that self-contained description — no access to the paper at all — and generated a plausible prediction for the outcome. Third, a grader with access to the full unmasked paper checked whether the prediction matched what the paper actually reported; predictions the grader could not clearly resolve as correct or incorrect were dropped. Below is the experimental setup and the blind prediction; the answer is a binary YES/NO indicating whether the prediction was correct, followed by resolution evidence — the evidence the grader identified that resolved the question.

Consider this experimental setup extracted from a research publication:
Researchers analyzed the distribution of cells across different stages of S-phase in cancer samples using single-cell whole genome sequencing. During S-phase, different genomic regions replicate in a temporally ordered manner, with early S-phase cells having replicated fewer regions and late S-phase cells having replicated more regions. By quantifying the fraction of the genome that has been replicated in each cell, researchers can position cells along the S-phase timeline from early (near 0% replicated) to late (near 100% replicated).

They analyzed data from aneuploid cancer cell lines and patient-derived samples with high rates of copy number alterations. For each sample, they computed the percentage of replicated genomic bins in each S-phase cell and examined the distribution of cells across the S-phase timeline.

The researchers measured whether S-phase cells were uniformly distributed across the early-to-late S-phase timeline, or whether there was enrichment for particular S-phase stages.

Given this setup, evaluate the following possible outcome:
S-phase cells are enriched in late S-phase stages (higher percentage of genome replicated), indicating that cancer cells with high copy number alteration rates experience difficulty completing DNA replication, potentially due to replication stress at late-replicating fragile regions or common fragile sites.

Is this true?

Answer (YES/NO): YES